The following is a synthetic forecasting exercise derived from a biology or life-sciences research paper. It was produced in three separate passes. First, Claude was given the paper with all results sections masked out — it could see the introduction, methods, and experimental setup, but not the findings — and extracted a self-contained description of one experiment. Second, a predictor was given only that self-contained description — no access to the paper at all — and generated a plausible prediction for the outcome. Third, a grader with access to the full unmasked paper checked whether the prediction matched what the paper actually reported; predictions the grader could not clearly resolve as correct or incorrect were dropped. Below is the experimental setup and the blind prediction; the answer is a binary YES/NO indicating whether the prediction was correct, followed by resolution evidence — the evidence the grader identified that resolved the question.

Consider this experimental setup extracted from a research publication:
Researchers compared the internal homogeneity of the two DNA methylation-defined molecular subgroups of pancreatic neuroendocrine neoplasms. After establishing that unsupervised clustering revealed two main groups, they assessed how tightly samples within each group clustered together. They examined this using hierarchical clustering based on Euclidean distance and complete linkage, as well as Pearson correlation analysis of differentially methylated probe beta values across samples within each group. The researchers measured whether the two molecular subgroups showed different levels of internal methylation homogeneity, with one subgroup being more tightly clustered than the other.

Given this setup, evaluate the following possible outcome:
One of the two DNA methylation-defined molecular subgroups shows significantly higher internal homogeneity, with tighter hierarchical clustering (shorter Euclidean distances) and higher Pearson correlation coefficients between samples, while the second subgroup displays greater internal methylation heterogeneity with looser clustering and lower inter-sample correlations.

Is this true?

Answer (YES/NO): YES